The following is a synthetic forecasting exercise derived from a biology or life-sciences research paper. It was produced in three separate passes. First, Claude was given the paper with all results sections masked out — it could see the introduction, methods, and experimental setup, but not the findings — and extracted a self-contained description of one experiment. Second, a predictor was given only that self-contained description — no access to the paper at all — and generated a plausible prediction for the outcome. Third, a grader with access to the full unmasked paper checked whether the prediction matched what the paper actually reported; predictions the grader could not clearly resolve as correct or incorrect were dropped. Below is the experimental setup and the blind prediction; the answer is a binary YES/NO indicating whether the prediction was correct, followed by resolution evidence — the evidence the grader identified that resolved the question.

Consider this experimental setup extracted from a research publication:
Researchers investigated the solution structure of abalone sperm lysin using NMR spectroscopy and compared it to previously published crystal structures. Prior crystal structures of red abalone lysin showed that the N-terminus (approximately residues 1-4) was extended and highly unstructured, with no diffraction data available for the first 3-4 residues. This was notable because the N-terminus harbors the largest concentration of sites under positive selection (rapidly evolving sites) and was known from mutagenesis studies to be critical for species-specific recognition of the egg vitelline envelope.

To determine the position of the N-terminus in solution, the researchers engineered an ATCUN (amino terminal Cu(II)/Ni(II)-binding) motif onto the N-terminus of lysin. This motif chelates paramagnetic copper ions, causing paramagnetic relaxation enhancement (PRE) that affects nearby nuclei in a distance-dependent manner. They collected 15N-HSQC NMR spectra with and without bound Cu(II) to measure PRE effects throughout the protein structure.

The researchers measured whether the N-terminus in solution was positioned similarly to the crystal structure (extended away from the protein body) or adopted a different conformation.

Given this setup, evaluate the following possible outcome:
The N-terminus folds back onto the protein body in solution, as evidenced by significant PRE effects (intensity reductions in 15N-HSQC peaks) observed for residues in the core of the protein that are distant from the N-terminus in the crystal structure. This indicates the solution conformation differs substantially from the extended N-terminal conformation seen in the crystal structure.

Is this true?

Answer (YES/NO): YES